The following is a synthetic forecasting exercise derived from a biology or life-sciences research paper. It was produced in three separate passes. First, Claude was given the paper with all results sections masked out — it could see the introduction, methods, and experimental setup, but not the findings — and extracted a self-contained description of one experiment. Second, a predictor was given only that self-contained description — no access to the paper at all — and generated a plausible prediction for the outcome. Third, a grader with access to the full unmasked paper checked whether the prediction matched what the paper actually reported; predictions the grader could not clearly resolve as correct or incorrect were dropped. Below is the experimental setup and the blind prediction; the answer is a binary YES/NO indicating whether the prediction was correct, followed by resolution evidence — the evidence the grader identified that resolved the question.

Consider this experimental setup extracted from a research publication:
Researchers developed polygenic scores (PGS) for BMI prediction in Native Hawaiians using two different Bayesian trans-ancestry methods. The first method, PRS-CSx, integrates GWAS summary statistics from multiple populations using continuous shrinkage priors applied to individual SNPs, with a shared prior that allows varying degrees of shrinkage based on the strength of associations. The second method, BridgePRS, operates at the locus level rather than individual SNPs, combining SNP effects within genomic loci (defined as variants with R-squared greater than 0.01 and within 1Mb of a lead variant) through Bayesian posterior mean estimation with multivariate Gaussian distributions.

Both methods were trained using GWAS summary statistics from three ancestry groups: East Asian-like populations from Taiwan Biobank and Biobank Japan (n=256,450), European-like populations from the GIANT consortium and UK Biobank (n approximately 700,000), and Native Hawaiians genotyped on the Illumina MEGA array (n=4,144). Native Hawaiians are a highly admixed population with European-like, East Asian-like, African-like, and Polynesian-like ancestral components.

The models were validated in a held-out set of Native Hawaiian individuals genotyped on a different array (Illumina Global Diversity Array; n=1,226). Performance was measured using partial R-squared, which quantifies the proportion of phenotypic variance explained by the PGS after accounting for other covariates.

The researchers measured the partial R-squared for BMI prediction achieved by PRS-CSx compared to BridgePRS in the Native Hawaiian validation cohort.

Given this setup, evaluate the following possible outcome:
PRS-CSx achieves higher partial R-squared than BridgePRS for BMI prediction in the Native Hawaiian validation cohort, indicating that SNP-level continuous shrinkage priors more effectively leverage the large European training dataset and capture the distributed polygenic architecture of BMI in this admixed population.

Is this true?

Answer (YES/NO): YES